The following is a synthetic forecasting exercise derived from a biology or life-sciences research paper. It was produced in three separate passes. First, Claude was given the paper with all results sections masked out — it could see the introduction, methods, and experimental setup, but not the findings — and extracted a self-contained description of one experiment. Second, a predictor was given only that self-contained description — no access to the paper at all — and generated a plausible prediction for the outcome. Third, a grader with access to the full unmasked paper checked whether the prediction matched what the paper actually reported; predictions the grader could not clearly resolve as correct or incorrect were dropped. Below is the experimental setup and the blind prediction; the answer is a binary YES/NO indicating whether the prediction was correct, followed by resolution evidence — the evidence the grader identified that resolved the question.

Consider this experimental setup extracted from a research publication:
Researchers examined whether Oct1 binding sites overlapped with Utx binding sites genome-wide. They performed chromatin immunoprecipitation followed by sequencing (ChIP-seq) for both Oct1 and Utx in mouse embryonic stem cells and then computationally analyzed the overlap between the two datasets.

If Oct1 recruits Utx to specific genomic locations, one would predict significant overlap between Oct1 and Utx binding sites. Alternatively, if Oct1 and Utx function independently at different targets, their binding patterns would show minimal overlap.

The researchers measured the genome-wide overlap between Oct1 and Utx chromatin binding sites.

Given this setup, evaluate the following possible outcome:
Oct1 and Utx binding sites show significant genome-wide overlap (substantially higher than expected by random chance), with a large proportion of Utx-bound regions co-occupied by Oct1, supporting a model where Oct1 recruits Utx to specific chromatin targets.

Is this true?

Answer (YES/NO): YES